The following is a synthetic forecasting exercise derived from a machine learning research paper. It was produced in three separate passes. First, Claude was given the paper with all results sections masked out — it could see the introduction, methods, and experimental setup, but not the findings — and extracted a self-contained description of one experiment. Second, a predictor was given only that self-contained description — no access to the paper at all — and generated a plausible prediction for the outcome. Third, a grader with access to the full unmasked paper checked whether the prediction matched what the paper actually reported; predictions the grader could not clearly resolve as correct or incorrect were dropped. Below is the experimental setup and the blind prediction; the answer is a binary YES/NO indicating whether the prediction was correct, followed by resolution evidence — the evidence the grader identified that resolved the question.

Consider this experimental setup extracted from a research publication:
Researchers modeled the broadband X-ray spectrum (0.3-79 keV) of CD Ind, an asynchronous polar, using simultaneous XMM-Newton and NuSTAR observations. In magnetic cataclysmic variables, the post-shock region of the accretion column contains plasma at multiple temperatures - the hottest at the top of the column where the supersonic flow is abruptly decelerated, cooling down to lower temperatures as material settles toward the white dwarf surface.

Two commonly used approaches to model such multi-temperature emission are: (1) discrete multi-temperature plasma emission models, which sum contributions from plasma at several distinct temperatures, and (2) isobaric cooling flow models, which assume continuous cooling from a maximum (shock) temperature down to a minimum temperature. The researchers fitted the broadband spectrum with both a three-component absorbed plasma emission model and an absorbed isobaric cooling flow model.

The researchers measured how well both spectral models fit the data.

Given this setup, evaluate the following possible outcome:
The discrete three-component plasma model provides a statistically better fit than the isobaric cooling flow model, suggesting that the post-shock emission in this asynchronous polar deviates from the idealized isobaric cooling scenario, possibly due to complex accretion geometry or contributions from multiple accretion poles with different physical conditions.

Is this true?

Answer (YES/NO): NO